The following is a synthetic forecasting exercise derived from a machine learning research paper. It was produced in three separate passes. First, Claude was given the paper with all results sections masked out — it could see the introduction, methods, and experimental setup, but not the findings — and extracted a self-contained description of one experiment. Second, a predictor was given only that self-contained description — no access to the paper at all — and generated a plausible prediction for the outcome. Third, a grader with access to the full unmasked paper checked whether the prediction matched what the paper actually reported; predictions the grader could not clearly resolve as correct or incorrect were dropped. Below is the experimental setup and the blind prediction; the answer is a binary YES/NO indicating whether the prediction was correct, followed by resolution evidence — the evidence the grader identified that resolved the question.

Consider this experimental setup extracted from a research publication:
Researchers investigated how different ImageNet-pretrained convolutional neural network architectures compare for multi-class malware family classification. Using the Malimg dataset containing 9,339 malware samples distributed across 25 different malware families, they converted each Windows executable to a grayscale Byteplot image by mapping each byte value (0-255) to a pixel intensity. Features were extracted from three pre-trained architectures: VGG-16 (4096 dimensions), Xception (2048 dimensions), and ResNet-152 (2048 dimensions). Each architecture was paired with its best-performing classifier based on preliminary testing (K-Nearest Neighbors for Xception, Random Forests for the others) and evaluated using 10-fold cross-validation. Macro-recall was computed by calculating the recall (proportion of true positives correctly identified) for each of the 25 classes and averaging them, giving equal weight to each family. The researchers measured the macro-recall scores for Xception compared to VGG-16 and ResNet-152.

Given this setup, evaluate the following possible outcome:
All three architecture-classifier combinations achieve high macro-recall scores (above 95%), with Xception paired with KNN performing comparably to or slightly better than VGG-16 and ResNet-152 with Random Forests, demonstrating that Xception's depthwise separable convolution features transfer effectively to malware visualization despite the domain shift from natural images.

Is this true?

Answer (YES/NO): NO